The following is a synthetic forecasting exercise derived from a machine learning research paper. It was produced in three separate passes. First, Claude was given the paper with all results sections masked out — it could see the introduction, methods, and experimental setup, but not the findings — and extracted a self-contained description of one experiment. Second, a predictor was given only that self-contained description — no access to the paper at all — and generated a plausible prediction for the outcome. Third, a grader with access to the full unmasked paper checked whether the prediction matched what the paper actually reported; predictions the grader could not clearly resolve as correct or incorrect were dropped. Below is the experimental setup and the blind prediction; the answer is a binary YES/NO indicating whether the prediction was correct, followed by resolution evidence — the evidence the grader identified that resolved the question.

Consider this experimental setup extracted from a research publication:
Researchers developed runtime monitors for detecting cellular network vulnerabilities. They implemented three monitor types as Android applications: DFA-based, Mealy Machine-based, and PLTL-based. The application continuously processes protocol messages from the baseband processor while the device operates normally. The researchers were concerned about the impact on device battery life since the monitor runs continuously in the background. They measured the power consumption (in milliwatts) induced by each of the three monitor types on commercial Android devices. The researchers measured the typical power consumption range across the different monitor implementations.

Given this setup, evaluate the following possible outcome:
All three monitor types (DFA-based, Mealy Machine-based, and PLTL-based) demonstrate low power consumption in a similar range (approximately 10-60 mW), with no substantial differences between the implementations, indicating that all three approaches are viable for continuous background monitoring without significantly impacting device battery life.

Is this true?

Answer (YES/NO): NO